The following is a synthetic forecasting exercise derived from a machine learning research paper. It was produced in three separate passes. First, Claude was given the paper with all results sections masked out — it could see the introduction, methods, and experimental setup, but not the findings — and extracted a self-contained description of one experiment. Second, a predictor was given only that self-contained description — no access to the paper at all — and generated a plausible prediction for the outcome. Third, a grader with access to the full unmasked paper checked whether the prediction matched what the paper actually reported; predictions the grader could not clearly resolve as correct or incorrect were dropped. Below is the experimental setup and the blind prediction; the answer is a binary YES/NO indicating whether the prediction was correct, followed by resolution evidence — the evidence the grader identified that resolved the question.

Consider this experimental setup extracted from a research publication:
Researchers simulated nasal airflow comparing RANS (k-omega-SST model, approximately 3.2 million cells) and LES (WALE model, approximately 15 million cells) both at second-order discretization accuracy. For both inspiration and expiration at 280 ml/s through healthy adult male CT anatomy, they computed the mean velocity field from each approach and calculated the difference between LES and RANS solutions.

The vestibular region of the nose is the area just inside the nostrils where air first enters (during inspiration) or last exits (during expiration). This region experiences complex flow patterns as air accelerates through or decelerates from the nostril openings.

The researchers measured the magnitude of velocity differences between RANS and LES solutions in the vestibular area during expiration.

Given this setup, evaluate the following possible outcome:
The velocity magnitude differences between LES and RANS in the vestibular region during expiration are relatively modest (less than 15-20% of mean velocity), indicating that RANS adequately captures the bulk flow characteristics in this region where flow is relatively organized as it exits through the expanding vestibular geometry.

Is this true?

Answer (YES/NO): NO